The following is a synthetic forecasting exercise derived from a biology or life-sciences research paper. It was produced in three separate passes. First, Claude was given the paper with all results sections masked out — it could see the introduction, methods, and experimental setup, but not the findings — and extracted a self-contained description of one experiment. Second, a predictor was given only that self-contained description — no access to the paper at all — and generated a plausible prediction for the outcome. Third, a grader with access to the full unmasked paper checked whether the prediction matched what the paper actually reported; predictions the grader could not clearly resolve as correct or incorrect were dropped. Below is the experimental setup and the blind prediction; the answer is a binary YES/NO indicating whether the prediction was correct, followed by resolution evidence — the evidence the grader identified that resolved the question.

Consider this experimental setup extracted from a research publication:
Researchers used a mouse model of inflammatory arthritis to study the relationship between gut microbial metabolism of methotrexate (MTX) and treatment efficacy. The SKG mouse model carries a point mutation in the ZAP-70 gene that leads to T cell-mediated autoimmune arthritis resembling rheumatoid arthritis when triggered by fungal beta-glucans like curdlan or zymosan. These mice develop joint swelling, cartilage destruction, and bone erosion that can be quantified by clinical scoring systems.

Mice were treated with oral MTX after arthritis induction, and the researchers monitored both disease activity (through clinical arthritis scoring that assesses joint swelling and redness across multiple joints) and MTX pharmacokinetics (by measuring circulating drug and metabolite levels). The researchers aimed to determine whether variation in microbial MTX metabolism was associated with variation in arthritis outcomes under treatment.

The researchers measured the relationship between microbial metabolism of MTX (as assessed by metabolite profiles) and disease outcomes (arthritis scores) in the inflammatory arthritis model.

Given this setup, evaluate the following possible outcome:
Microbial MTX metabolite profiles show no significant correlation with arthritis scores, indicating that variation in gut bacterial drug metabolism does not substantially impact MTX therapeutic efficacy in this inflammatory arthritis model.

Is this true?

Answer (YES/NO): NO